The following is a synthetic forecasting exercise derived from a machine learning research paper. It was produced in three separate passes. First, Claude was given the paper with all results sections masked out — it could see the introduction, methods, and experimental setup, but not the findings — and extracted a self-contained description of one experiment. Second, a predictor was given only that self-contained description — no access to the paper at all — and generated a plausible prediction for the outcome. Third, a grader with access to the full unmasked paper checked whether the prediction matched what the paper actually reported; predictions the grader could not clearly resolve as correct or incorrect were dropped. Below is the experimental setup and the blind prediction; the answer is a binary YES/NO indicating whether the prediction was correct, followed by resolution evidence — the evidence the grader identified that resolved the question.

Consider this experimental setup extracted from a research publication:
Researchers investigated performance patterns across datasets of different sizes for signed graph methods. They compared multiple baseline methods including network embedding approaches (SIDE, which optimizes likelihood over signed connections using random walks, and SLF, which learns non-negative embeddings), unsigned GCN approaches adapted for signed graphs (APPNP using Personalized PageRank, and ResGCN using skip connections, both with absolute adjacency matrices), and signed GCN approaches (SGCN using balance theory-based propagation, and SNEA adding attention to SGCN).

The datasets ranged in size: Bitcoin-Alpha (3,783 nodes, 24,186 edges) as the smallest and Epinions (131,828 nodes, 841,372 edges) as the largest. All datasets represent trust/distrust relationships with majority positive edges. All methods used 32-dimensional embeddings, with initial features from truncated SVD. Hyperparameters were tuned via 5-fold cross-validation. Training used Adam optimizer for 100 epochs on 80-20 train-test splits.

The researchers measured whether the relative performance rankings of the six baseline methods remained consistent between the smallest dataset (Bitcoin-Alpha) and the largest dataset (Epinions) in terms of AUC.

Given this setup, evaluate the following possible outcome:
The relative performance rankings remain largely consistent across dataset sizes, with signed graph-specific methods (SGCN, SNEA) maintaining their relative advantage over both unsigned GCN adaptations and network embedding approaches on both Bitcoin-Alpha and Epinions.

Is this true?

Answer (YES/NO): NO